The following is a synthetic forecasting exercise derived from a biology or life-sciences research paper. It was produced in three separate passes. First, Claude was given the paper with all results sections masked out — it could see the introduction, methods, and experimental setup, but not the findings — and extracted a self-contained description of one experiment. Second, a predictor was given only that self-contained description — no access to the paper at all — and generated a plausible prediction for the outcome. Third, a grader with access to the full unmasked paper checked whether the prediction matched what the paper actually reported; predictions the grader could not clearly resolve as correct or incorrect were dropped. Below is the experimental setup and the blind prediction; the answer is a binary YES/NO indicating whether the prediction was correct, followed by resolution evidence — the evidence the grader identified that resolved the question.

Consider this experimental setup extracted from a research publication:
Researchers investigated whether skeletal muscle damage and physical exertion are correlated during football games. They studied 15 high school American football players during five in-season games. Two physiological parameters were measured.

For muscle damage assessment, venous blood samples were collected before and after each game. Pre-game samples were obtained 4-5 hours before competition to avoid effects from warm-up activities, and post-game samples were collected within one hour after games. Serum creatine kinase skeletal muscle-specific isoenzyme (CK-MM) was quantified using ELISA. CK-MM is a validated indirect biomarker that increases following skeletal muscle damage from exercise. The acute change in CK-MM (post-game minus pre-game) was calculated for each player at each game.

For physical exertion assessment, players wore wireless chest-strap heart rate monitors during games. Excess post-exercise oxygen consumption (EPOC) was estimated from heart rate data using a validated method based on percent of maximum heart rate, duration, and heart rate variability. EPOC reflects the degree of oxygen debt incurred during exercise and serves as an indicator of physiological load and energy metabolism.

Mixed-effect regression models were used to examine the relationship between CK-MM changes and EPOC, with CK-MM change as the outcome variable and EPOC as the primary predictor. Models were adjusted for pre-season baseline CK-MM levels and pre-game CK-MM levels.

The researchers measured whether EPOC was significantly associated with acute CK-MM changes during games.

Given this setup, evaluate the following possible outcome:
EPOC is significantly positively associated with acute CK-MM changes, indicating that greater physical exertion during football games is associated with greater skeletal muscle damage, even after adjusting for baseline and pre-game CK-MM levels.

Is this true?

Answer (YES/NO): YES